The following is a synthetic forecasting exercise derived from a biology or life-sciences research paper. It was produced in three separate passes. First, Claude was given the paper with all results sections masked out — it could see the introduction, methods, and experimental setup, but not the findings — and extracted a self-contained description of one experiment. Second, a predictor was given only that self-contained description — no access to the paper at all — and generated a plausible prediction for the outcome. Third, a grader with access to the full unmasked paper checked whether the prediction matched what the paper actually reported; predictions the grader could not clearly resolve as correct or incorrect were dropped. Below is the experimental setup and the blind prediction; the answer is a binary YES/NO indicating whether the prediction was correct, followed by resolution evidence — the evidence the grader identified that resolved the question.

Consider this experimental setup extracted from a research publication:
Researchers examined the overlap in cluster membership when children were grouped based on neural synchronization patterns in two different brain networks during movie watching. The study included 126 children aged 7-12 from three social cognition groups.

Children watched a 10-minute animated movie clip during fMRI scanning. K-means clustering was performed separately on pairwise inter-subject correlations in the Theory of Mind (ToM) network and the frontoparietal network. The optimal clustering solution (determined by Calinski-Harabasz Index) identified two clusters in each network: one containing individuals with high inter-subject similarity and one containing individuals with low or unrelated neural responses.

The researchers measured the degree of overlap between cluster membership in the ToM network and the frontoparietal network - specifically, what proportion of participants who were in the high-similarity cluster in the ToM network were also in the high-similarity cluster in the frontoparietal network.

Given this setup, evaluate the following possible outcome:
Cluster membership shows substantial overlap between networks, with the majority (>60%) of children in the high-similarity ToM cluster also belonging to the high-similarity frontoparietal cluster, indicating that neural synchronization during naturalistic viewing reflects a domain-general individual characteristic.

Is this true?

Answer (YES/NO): YES